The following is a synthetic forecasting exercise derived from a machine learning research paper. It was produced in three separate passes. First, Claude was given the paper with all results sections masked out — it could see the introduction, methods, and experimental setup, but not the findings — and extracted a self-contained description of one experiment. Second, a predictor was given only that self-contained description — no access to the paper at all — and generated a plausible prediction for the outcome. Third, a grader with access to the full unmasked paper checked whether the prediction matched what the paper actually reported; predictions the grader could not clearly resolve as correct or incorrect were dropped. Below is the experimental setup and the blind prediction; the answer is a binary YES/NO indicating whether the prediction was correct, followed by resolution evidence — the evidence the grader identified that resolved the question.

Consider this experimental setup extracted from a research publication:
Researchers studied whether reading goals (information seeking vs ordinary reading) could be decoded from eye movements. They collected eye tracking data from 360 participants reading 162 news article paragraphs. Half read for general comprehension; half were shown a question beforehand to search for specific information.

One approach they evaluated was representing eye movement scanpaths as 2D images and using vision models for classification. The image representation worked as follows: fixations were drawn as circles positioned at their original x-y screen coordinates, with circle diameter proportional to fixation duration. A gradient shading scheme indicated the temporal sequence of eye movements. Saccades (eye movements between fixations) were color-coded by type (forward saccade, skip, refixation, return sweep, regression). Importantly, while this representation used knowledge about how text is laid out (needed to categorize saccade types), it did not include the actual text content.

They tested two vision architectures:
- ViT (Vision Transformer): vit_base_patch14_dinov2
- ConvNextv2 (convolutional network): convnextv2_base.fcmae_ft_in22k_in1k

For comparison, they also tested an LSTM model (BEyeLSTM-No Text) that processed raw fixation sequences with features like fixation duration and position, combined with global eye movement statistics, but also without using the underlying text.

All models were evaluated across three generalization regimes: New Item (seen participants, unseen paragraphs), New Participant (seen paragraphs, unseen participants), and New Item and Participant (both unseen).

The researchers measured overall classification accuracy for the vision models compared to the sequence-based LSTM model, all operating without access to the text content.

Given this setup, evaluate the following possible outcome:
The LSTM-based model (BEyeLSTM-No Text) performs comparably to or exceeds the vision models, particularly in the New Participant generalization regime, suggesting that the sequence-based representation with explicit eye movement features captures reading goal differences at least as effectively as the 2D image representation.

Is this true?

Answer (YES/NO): NO